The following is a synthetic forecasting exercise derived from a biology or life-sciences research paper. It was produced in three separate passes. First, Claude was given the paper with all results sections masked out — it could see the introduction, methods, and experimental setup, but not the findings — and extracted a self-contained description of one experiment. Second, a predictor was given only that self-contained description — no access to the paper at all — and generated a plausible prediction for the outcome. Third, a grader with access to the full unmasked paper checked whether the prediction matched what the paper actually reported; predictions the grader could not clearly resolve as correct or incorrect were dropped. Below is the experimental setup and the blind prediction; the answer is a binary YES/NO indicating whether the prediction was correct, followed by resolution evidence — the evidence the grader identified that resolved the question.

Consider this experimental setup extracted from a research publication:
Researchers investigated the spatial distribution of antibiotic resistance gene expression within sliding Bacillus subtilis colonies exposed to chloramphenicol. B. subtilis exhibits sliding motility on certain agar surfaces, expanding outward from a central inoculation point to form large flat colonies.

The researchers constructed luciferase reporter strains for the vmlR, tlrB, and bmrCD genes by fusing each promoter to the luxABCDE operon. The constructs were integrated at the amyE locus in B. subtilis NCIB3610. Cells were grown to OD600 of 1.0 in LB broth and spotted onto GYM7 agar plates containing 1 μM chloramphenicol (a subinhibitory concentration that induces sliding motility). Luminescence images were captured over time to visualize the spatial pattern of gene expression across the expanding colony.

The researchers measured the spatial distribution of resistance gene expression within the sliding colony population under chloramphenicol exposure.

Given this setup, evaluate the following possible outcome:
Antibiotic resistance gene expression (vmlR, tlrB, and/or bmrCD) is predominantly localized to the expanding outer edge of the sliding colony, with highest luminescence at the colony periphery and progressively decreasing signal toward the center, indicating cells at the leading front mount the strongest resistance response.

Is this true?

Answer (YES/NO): NO